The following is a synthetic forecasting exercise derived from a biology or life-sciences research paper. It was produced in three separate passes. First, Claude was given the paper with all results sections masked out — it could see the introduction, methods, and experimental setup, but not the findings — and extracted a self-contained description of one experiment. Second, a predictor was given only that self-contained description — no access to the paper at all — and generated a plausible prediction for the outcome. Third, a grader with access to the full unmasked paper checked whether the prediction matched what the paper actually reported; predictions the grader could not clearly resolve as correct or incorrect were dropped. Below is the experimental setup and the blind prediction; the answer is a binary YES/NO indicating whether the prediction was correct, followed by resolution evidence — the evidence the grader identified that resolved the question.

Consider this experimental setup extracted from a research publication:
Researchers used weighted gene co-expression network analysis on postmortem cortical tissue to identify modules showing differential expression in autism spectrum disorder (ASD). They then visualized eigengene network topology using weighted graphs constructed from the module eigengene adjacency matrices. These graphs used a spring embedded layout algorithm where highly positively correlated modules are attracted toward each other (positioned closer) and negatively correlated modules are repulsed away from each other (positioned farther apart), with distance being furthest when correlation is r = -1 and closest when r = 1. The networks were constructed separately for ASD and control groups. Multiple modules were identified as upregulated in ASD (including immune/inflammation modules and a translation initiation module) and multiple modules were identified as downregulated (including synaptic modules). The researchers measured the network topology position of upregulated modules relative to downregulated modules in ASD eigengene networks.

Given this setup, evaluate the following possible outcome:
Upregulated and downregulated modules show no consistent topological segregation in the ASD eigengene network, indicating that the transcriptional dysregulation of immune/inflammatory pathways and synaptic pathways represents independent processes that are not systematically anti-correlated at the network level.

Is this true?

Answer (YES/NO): NO